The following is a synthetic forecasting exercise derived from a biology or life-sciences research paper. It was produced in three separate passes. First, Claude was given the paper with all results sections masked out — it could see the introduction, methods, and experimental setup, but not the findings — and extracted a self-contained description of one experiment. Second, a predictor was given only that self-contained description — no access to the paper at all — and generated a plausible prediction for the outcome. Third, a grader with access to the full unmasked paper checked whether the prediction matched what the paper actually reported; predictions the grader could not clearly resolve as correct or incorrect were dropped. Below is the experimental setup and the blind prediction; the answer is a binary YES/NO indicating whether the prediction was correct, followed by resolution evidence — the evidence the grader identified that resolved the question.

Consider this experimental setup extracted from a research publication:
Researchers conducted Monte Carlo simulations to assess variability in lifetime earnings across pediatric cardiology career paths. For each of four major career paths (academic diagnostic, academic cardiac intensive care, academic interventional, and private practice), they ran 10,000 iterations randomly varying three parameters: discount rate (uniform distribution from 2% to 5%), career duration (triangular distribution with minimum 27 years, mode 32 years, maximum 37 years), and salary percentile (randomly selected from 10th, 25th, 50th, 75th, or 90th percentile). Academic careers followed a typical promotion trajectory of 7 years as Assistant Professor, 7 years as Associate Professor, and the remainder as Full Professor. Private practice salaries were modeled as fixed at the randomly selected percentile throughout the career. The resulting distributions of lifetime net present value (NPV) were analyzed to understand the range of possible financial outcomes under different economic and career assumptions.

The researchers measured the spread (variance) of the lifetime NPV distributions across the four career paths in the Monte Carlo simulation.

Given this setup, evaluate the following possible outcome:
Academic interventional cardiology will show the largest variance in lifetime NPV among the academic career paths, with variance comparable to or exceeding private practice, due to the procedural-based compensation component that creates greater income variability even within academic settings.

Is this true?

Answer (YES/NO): NO